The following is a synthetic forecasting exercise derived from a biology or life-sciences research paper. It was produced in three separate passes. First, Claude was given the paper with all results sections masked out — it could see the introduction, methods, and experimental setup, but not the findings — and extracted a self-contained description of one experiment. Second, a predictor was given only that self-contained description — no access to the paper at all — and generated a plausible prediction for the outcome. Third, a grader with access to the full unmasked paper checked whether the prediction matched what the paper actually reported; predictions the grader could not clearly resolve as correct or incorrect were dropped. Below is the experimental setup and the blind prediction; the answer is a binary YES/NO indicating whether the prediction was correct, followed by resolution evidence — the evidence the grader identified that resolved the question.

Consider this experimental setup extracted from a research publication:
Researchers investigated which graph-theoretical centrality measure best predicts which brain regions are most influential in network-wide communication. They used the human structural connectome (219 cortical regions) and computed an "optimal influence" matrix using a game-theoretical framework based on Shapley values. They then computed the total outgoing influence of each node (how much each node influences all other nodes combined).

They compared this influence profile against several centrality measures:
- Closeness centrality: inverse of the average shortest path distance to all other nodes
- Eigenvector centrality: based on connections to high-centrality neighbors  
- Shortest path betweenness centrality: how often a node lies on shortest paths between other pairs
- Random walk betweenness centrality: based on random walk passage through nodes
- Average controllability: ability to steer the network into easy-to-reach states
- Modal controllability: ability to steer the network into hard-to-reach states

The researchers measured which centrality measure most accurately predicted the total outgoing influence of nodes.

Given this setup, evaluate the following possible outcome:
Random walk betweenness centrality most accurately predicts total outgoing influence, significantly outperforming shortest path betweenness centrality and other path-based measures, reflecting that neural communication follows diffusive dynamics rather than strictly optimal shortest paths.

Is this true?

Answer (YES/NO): NO